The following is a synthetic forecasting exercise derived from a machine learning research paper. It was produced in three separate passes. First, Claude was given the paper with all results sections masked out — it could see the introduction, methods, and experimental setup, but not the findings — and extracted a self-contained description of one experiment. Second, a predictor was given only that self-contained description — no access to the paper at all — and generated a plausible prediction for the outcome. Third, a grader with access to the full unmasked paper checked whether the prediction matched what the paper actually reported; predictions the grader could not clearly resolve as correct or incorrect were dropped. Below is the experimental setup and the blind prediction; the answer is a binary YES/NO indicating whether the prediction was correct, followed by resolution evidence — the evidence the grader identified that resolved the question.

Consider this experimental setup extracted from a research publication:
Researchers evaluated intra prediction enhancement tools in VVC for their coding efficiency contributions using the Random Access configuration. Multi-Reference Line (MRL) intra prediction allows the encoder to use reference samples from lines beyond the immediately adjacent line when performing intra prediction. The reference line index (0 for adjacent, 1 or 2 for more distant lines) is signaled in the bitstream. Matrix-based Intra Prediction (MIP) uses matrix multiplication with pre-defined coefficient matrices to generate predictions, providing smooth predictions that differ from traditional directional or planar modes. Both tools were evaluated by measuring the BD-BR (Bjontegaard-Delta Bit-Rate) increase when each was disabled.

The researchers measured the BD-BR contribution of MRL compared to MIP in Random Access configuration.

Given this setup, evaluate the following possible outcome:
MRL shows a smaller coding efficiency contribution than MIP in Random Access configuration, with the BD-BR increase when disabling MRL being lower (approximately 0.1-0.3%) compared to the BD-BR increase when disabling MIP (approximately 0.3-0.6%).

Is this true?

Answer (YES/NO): NO